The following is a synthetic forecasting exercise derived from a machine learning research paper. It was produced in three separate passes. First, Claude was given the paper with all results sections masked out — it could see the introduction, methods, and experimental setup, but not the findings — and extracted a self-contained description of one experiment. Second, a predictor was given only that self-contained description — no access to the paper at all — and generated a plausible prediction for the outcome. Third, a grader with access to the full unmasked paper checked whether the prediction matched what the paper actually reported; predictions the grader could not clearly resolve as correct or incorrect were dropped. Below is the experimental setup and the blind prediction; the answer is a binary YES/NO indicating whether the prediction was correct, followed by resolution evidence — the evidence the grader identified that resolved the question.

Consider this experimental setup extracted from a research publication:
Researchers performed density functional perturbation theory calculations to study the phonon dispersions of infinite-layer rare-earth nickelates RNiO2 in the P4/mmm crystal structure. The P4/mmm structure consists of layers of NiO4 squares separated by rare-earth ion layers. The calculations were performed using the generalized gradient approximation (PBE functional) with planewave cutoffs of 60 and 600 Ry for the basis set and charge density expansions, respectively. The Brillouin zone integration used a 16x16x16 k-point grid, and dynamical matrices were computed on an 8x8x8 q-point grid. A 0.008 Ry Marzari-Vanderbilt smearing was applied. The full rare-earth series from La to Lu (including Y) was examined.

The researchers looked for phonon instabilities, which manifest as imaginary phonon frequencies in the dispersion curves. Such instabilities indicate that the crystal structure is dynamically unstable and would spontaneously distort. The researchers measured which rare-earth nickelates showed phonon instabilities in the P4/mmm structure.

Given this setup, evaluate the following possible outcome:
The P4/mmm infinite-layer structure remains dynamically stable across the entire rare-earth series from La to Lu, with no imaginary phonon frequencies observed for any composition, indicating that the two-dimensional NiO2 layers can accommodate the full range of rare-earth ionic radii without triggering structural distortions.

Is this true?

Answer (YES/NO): NO